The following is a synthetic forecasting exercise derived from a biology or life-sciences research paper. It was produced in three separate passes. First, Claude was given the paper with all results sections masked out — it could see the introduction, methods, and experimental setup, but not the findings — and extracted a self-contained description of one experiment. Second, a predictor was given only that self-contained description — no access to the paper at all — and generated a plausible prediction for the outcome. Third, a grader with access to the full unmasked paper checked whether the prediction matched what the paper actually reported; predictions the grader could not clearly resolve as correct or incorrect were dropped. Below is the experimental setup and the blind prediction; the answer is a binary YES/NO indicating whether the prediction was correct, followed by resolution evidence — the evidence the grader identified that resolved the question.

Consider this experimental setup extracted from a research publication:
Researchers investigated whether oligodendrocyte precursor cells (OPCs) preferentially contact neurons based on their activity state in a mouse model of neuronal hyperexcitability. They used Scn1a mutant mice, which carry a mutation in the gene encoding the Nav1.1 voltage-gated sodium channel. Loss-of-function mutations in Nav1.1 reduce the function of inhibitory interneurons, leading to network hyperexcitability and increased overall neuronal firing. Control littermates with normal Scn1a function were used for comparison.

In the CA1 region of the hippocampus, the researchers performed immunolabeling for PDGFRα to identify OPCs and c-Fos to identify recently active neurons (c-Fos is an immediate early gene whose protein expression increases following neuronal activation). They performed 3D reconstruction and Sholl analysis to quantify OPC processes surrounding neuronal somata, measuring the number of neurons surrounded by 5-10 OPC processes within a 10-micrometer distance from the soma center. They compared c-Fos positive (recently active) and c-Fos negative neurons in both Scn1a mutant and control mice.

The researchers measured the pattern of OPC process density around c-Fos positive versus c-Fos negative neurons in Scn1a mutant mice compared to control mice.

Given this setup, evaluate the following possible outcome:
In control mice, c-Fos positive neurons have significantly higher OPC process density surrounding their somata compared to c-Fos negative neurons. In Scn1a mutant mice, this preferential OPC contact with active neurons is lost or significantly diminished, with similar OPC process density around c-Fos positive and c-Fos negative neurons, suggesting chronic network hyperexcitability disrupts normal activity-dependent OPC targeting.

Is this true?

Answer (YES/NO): NO